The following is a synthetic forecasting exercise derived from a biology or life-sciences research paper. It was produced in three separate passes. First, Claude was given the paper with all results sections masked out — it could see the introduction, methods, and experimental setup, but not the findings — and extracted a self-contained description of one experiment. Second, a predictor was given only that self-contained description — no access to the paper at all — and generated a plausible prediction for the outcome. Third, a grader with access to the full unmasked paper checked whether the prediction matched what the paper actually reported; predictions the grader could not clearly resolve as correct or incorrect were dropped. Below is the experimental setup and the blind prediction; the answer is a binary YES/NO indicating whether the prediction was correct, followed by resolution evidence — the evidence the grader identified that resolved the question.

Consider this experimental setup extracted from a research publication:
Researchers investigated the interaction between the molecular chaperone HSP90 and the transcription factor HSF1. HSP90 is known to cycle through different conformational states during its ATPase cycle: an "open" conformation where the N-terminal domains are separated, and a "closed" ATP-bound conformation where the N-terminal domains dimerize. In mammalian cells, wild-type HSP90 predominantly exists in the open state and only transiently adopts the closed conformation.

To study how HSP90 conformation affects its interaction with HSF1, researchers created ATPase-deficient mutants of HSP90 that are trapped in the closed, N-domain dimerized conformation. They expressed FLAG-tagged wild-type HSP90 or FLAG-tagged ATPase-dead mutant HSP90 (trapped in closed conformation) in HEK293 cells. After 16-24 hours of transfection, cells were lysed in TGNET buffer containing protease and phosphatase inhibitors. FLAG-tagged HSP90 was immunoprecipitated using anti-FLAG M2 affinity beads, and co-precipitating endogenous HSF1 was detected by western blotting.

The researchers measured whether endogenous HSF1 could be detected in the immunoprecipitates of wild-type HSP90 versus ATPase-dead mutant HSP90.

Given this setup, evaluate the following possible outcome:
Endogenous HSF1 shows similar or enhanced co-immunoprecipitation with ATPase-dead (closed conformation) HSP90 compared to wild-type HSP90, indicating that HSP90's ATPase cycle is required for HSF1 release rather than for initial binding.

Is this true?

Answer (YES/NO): YES